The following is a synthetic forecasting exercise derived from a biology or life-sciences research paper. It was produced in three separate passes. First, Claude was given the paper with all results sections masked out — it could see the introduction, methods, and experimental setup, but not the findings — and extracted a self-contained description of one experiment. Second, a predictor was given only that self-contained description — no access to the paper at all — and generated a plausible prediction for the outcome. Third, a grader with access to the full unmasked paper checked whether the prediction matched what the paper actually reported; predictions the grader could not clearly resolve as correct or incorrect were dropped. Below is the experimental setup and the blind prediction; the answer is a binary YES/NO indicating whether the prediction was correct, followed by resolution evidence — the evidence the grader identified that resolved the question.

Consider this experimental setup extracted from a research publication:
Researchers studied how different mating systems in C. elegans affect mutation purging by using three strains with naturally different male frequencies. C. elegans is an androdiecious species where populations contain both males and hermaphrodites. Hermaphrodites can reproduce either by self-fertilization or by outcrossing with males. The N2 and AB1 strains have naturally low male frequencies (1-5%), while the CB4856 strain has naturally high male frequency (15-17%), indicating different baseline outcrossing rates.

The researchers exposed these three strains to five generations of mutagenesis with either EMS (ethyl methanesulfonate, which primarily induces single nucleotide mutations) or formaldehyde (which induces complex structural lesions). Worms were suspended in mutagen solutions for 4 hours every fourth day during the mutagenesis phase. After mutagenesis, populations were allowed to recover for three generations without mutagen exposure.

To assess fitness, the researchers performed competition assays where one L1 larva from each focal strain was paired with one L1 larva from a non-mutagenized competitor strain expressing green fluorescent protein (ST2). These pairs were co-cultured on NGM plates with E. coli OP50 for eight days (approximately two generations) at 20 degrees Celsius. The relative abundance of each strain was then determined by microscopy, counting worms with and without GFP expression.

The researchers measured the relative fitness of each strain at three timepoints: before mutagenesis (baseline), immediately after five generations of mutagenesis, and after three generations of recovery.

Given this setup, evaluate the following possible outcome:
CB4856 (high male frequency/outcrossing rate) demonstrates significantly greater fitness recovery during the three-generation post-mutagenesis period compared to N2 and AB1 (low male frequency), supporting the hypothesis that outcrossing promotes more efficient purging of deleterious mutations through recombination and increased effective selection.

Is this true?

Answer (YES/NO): NO